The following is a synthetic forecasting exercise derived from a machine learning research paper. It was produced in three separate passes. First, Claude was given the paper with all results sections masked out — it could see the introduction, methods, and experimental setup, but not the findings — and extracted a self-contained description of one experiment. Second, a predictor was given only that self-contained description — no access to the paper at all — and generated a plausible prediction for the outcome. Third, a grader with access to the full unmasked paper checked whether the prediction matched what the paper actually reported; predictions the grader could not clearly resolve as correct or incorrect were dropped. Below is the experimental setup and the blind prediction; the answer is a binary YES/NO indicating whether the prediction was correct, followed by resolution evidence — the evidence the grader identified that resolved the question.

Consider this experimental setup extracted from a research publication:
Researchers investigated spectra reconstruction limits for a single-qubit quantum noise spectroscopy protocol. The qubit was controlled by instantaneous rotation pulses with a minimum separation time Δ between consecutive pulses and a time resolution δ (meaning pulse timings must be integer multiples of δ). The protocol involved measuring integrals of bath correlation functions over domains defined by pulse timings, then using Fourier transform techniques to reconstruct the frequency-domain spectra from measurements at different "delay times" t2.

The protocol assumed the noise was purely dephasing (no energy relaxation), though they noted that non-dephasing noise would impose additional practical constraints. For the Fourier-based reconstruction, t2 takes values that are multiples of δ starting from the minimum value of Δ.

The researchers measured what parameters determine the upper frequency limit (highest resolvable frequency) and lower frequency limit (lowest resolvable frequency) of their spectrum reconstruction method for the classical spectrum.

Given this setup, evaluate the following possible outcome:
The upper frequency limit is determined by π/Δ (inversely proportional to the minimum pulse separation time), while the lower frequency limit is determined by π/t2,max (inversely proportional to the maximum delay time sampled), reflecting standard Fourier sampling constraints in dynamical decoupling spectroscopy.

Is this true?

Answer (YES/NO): NO